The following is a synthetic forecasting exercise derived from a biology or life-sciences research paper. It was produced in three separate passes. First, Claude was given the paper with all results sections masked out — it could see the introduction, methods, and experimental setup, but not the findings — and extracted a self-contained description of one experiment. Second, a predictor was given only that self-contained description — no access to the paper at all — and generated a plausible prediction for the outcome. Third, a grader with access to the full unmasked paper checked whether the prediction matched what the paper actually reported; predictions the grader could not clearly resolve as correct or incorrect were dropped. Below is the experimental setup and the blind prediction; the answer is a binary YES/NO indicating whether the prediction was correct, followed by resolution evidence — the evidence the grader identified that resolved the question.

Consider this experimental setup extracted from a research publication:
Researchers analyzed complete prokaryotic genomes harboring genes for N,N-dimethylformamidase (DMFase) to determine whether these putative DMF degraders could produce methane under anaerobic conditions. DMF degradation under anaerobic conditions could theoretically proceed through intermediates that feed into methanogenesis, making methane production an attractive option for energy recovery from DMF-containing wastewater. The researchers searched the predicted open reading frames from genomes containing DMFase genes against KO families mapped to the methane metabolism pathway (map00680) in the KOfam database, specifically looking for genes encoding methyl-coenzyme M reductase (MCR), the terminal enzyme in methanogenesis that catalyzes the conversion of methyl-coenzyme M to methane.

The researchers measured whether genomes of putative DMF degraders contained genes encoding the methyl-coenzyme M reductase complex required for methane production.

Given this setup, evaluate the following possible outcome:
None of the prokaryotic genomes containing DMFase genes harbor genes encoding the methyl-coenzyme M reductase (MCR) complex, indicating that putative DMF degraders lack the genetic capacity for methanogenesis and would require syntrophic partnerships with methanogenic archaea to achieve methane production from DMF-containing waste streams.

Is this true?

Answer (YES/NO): YES